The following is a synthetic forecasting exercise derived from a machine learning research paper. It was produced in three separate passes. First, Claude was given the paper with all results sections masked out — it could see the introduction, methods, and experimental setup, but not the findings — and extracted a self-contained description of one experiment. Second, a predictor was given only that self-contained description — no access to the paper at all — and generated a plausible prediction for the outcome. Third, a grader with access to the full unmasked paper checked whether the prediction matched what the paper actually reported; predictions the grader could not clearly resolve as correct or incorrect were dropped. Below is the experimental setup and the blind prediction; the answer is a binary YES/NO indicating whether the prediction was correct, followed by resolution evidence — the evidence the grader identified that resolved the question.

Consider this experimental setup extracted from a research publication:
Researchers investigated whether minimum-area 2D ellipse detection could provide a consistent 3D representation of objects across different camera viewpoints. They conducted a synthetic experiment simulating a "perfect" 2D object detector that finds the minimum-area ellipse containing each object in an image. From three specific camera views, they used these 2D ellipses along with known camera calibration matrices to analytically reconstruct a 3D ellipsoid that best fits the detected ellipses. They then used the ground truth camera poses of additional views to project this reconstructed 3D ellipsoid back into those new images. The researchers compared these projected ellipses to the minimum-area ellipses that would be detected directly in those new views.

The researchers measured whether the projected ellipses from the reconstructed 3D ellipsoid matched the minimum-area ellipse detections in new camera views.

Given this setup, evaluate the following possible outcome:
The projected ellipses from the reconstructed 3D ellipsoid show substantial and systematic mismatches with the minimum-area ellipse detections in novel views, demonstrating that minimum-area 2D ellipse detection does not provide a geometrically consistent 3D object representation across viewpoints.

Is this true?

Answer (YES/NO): YES